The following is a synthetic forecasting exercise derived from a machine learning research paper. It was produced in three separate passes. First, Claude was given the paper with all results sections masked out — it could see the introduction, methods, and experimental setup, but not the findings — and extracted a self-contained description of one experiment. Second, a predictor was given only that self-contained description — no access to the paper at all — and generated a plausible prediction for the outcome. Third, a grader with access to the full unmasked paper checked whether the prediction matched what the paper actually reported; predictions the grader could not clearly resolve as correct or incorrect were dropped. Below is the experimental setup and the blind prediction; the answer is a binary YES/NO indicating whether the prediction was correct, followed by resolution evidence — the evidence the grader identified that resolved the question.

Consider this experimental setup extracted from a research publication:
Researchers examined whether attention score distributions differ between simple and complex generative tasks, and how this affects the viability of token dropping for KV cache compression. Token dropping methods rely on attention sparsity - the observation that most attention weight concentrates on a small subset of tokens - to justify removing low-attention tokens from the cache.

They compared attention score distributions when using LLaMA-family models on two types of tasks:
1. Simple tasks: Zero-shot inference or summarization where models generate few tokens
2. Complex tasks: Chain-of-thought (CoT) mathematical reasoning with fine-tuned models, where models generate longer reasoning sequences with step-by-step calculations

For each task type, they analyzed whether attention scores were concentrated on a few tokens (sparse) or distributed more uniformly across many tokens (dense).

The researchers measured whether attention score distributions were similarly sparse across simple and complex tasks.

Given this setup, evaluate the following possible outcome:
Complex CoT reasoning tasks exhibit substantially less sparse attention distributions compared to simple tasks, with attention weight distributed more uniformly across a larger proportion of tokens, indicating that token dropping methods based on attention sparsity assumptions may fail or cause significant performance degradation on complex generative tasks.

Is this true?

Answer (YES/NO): YES